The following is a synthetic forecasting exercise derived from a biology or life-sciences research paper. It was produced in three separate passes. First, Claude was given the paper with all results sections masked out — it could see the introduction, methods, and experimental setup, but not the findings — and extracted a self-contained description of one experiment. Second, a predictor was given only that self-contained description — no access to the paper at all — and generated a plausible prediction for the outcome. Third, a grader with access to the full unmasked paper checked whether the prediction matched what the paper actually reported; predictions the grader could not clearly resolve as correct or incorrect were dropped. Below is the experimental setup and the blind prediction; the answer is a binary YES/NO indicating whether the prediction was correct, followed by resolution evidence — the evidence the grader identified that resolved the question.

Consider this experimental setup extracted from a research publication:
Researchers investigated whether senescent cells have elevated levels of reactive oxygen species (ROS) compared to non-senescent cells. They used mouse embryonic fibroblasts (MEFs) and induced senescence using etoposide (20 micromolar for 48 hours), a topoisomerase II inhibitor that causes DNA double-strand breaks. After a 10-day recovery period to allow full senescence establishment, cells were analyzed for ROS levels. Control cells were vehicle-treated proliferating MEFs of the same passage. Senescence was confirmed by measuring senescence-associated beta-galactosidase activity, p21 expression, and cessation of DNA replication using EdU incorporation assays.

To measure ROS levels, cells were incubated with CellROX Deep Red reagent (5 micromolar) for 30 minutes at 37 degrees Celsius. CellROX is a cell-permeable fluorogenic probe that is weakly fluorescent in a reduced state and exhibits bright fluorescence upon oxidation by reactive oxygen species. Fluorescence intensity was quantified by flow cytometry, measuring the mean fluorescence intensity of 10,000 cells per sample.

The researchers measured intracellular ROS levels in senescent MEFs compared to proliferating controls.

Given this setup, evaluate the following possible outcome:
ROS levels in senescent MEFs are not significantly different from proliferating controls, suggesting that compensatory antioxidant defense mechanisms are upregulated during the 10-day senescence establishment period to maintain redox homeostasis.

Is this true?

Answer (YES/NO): NO